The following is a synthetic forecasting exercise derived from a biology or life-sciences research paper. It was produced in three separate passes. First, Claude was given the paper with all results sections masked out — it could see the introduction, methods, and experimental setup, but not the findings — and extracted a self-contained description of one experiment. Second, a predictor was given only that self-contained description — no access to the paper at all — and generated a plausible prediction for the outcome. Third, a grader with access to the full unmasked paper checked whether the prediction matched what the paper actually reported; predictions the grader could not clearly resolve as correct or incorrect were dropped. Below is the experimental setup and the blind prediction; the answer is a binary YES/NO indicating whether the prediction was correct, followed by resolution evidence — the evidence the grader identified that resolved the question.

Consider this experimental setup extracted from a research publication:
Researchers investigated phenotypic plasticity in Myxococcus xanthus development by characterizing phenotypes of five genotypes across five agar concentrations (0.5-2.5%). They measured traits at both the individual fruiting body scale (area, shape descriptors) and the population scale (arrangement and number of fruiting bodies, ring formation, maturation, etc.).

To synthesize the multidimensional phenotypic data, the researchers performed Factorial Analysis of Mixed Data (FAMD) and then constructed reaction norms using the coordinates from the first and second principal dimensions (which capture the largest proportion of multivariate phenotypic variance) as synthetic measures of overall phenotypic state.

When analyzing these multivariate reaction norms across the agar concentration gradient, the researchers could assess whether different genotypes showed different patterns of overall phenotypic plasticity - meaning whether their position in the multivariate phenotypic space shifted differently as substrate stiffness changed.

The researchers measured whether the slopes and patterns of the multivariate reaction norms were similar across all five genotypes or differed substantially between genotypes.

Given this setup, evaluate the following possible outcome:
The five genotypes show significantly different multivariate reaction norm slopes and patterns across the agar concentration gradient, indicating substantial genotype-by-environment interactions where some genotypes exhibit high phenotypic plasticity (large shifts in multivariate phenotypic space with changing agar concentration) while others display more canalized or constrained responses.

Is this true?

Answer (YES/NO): YES